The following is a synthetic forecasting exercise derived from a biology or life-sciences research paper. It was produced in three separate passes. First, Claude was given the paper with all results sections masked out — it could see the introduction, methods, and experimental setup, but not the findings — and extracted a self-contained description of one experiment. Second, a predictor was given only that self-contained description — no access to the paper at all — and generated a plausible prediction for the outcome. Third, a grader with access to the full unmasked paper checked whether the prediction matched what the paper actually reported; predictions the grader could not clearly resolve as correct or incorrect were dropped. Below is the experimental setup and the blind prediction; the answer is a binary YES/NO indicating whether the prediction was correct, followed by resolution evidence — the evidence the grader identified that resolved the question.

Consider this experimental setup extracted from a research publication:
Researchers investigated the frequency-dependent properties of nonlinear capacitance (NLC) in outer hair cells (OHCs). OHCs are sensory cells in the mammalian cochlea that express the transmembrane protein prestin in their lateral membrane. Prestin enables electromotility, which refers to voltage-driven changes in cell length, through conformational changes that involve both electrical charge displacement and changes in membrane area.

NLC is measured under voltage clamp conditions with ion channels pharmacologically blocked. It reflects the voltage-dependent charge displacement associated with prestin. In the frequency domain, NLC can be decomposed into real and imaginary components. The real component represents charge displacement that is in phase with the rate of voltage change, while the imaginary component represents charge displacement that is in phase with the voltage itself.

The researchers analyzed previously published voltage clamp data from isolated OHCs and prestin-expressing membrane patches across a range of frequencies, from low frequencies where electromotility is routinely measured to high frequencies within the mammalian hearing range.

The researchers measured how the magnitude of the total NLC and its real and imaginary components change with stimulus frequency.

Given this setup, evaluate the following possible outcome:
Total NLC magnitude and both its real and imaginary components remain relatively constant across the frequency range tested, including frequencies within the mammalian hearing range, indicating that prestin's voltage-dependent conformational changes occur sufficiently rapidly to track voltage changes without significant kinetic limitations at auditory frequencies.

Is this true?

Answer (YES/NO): NO